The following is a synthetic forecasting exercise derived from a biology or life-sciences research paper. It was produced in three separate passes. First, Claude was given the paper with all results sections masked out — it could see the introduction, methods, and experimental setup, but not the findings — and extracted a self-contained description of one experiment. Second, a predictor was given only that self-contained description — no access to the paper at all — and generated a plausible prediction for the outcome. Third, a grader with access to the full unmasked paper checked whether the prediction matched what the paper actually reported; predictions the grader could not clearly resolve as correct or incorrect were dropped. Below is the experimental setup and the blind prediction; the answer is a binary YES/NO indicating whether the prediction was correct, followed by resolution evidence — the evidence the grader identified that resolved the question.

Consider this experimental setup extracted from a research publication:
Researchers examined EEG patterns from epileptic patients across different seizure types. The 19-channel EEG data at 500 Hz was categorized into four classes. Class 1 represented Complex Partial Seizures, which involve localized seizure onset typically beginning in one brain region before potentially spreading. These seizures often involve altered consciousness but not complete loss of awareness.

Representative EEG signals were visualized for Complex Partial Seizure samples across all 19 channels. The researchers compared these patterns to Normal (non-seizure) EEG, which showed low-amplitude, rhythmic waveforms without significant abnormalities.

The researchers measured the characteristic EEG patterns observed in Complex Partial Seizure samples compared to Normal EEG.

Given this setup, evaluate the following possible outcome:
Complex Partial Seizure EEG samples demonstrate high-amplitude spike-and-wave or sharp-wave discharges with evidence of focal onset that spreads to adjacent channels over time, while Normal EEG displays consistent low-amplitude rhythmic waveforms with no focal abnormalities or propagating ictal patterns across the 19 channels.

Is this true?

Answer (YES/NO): NO